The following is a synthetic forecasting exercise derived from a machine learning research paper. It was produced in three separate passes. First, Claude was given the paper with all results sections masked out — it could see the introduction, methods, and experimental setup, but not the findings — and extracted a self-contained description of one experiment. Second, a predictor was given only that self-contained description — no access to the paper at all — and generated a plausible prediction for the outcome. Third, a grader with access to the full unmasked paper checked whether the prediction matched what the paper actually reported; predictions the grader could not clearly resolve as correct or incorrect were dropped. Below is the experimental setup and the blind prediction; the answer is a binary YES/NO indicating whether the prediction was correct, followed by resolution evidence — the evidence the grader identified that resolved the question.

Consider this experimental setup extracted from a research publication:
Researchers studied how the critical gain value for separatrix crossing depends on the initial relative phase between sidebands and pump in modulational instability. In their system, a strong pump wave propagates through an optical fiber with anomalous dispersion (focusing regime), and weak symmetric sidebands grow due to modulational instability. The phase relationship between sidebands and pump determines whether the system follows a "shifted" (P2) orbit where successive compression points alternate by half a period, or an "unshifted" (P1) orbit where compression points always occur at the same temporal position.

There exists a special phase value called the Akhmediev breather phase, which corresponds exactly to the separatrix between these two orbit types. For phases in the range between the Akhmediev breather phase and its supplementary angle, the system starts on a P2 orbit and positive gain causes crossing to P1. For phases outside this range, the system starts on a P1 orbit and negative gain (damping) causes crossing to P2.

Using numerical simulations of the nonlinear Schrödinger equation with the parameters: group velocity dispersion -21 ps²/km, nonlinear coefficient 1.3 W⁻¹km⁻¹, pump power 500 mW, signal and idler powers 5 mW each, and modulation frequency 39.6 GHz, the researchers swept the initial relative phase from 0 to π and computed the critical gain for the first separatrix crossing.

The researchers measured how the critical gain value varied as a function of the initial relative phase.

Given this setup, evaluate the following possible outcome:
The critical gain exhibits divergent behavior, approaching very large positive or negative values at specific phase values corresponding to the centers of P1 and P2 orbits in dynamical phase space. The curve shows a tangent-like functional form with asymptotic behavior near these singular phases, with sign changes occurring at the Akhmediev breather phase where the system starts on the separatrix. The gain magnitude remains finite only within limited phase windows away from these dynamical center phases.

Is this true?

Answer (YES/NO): NO